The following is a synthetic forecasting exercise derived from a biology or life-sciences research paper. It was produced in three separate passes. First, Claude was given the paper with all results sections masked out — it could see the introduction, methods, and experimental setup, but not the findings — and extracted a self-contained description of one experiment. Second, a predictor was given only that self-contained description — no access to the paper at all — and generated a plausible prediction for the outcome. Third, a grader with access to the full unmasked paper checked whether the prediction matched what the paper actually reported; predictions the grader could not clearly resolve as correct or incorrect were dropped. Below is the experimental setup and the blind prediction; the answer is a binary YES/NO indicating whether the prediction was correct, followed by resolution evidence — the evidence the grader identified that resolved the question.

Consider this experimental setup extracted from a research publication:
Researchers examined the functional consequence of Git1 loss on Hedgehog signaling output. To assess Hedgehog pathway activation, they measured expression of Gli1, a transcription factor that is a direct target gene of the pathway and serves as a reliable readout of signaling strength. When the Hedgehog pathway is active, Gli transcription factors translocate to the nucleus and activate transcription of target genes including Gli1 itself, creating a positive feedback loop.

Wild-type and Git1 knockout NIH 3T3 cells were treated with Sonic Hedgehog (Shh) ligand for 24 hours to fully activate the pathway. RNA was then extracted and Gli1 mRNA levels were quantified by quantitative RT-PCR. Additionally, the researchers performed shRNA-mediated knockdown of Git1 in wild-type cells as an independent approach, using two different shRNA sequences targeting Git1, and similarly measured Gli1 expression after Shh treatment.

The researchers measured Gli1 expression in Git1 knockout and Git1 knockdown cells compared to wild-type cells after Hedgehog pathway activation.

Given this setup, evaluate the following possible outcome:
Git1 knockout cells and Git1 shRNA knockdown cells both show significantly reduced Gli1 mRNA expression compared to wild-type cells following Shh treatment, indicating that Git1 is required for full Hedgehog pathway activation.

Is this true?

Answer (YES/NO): YES